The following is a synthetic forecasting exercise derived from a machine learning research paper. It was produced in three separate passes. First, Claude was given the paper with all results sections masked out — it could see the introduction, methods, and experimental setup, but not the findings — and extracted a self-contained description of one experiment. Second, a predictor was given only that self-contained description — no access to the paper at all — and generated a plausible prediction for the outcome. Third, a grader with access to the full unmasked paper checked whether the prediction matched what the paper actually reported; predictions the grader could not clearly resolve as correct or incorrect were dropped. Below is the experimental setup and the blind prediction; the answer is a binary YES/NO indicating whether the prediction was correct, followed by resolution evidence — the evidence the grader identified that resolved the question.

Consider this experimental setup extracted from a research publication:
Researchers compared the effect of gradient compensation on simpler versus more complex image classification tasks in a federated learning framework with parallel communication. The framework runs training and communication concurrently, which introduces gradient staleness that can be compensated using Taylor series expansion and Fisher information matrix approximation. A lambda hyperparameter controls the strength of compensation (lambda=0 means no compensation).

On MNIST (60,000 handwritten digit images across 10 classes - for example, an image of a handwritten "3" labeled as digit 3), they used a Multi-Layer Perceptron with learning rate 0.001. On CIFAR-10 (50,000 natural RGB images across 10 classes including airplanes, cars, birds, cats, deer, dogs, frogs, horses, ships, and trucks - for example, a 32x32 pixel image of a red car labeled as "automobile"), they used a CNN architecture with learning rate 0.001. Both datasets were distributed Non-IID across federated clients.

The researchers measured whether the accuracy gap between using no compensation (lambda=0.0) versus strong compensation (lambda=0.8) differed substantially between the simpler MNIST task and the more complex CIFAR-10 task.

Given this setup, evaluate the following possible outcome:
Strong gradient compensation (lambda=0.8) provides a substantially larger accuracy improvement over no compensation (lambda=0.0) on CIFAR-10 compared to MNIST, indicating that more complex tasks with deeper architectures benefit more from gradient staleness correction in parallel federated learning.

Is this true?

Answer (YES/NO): YES